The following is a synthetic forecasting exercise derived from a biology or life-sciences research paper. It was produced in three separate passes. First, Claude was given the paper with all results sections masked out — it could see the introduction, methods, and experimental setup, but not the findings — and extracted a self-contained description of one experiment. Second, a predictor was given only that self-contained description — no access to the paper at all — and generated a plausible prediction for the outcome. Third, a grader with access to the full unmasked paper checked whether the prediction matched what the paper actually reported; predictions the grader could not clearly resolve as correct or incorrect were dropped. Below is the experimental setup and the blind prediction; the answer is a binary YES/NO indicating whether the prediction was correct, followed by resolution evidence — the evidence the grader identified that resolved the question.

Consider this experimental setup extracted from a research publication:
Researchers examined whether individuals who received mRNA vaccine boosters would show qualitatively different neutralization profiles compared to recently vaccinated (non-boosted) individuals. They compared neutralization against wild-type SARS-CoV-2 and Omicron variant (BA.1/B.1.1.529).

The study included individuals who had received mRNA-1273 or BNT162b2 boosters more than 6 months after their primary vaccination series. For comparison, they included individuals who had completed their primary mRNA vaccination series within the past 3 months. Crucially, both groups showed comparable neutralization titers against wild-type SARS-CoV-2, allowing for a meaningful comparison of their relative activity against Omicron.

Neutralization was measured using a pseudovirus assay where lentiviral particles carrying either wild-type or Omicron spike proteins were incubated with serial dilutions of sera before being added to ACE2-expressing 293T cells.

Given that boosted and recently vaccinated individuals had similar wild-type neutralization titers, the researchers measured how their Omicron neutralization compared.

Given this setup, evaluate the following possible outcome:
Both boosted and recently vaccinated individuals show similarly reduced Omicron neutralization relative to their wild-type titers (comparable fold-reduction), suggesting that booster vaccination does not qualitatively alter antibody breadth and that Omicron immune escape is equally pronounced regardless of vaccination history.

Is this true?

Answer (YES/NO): NO